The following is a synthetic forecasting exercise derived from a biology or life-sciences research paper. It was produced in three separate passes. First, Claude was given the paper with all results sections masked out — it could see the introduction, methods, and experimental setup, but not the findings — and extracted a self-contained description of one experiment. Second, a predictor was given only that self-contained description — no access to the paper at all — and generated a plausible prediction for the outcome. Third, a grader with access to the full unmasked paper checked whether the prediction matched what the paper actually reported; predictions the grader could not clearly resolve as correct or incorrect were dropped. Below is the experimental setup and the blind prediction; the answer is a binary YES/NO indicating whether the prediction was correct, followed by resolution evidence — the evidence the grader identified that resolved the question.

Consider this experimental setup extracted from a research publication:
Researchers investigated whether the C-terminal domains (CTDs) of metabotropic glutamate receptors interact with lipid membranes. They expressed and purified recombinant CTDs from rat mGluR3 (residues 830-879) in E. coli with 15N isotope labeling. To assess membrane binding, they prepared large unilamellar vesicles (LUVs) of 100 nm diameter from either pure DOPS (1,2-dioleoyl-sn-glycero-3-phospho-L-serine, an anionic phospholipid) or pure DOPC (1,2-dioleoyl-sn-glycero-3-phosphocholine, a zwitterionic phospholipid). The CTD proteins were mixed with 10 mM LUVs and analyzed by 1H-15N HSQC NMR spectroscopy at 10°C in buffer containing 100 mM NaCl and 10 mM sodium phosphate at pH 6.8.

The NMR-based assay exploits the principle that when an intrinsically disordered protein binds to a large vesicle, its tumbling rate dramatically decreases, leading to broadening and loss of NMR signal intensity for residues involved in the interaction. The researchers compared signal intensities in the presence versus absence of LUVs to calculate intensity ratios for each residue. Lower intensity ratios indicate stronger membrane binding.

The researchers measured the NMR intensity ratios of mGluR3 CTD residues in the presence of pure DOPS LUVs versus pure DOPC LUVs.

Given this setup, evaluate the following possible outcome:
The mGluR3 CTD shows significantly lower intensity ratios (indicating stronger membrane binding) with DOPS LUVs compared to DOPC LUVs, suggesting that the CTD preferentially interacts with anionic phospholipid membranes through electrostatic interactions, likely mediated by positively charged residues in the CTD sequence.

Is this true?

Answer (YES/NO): YES